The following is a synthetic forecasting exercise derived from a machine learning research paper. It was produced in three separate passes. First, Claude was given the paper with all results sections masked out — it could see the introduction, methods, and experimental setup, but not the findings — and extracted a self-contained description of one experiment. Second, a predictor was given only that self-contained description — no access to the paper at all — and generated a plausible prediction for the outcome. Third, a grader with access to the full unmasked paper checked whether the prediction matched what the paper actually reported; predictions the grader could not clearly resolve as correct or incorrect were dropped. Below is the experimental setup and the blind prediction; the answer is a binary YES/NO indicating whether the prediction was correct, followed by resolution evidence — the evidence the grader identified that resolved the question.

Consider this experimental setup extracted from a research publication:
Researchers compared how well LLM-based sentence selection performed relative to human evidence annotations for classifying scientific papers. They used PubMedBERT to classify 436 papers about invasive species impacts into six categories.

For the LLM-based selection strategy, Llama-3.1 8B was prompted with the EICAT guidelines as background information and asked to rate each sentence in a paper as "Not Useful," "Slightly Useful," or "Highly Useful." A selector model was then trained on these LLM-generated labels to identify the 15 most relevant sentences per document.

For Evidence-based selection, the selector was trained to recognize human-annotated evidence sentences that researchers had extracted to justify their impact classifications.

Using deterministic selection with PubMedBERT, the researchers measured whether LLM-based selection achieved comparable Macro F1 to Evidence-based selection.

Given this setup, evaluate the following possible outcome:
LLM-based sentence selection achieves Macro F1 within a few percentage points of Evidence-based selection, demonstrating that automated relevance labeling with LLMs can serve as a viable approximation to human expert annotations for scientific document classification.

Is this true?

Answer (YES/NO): NO